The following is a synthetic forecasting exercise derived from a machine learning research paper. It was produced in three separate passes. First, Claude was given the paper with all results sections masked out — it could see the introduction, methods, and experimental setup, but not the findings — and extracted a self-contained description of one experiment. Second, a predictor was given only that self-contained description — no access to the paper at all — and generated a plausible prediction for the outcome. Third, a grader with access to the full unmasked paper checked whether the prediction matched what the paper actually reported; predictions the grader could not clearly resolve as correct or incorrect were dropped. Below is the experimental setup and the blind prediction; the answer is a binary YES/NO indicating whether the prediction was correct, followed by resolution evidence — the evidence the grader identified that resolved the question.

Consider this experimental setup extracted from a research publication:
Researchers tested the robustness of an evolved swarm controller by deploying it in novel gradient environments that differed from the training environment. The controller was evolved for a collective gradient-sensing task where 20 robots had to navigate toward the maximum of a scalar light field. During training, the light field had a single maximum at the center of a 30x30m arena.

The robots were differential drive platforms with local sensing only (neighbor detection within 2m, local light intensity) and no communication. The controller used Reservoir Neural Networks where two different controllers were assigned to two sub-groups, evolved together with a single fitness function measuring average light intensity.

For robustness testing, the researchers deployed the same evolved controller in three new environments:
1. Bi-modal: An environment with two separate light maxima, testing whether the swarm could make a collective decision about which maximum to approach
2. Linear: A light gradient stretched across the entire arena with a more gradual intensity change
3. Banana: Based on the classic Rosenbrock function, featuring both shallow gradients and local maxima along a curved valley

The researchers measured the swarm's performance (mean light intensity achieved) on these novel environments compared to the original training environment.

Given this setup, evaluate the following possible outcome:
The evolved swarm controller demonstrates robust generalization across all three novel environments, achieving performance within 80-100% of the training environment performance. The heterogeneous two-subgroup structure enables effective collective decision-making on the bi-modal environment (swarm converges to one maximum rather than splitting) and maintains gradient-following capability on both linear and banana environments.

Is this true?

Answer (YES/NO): NO